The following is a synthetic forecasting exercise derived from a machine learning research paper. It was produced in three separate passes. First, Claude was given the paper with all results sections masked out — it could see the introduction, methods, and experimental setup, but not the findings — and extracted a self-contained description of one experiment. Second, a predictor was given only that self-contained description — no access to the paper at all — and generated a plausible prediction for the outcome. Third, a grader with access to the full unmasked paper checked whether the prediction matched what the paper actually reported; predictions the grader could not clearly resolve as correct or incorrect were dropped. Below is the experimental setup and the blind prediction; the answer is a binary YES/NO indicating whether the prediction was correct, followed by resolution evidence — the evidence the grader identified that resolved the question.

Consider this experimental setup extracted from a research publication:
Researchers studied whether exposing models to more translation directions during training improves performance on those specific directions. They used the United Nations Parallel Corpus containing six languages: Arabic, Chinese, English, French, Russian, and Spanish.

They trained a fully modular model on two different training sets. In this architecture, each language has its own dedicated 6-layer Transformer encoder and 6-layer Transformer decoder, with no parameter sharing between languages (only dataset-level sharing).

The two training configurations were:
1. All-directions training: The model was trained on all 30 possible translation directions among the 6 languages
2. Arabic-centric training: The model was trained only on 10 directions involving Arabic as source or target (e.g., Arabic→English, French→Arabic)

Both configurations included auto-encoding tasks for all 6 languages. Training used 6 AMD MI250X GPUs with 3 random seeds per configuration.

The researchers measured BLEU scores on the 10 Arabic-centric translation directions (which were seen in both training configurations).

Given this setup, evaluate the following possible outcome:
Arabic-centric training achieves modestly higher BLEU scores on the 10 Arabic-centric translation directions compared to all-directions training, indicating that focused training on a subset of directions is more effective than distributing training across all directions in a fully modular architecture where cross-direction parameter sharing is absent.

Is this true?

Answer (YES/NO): NO